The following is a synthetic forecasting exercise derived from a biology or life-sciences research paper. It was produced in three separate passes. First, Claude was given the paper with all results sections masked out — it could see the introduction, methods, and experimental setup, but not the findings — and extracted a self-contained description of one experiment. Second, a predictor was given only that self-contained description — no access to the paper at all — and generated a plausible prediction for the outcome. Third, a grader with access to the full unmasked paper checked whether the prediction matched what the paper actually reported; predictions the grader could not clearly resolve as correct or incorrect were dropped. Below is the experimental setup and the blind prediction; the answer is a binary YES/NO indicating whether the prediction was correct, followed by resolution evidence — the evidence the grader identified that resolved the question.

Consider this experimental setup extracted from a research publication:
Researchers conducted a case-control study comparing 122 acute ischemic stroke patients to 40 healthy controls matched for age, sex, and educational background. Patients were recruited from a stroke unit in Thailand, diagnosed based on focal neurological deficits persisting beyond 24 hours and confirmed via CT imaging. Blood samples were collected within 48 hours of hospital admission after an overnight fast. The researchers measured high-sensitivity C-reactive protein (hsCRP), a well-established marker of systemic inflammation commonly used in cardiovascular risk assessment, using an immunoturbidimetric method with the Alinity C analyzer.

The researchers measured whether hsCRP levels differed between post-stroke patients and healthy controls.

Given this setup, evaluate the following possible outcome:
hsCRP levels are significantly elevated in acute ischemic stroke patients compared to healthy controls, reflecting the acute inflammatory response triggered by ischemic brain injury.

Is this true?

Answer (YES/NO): NO